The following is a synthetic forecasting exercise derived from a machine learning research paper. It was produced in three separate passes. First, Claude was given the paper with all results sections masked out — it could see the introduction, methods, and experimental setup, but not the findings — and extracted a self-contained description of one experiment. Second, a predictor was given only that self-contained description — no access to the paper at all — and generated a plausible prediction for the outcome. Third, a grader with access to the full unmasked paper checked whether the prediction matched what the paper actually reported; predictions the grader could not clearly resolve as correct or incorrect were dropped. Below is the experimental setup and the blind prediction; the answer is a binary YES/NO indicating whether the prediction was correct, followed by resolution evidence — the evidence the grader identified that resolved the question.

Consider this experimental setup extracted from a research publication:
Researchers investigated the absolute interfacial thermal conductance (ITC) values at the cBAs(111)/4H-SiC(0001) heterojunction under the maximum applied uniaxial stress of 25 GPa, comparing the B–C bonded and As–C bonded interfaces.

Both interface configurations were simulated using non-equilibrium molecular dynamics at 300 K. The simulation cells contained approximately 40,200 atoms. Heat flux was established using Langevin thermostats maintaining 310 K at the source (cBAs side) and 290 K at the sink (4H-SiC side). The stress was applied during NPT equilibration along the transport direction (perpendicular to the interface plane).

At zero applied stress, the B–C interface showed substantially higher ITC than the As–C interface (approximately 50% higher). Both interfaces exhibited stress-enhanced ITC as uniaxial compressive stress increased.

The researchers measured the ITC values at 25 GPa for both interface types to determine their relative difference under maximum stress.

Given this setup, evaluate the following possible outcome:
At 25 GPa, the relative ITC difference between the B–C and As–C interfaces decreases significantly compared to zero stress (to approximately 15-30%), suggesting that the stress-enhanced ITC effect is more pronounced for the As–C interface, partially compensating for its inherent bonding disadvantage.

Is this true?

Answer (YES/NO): NO